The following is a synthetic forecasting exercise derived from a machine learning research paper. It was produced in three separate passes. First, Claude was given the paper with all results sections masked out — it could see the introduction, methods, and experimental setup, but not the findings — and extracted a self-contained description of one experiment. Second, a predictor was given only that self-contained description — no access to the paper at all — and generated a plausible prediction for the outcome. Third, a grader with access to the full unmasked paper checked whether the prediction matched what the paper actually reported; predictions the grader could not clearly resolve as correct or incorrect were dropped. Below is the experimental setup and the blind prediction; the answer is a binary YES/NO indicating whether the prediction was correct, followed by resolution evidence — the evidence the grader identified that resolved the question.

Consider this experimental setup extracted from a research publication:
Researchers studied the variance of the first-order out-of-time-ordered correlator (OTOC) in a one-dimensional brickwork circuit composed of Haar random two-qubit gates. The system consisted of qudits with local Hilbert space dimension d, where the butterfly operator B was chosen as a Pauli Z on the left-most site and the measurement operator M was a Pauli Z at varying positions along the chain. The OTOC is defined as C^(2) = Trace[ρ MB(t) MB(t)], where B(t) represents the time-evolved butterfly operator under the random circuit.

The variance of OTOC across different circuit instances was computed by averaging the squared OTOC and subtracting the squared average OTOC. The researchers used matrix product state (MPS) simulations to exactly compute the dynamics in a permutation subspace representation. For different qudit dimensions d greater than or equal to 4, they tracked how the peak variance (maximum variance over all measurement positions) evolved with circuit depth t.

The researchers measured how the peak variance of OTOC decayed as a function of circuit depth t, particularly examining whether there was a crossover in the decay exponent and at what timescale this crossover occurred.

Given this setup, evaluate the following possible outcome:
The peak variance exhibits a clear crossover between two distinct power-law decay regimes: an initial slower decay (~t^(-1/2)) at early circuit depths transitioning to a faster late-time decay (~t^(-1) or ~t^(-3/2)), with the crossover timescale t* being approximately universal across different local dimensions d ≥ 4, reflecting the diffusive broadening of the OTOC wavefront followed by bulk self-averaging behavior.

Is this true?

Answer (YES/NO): NO